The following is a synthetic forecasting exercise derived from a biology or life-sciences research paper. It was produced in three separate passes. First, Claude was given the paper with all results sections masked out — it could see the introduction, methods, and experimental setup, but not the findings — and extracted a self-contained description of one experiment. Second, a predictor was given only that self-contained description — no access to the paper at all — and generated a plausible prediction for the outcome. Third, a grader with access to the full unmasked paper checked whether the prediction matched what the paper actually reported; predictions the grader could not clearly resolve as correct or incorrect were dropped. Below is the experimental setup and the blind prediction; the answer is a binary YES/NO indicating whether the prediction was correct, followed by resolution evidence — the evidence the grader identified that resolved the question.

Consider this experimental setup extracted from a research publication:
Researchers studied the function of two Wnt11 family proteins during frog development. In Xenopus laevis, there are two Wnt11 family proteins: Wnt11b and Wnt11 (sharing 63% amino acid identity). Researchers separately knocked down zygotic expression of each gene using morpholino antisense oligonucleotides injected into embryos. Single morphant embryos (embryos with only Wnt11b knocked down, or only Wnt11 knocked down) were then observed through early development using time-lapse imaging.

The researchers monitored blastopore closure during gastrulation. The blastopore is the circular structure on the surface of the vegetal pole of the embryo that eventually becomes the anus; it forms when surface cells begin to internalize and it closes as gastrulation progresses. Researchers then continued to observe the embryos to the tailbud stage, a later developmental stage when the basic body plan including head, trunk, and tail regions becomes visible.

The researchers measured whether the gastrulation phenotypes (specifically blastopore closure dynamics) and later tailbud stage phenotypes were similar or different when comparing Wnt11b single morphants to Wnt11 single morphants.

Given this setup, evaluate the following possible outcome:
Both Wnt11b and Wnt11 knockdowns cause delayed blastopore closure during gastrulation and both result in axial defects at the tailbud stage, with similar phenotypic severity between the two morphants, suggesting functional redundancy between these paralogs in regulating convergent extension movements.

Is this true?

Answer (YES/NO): NO